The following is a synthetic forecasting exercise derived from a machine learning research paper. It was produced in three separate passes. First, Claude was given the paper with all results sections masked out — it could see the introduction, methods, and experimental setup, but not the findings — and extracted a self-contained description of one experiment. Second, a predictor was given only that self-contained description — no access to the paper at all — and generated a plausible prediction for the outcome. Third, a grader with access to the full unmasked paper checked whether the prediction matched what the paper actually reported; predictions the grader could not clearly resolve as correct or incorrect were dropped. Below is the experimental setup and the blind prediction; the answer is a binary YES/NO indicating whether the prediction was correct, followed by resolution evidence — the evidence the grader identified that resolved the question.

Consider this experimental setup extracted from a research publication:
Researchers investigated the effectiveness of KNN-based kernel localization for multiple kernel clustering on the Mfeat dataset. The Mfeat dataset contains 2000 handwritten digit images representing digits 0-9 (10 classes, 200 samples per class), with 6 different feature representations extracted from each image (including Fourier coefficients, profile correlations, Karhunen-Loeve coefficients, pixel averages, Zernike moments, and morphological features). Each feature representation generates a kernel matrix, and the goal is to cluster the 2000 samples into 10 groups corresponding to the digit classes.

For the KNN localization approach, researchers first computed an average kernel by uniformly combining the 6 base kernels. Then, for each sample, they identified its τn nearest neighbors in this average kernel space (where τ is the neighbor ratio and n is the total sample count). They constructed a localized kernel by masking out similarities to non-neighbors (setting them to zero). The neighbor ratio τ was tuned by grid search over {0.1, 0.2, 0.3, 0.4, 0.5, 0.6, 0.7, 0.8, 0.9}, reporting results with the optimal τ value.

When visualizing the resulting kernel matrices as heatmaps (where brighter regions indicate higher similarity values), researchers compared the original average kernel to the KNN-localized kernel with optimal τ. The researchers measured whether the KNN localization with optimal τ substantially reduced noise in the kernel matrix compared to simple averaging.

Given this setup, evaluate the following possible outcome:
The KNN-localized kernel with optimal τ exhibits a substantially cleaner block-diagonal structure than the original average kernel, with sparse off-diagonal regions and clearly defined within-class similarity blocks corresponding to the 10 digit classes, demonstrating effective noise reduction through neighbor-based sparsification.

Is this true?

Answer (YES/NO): NO